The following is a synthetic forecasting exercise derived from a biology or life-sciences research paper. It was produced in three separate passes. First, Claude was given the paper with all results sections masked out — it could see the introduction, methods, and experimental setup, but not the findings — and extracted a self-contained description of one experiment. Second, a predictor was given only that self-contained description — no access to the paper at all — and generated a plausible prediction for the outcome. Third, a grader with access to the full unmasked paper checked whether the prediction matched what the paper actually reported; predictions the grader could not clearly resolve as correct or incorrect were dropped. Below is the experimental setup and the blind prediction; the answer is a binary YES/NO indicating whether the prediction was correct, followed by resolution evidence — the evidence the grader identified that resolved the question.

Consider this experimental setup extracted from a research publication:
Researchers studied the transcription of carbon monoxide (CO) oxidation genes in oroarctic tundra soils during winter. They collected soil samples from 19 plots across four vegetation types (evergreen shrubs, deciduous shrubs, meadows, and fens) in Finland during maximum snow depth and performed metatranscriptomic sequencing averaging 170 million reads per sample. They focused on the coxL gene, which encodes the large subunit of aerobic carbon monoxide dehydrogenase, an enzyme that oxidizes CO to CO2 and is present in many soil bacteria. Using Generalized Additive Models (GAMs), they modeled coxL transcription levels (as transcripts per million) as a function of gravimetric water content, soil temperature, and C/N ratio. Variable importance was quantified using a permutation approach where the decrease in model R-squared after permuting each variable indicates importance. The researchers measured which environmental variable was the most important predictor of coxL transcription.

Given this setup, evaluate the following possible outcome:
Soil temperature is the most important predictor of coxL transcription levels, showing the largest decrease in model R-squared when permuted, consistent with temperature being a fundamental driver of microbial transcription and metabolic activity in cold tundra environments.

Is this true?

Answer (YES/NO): NO